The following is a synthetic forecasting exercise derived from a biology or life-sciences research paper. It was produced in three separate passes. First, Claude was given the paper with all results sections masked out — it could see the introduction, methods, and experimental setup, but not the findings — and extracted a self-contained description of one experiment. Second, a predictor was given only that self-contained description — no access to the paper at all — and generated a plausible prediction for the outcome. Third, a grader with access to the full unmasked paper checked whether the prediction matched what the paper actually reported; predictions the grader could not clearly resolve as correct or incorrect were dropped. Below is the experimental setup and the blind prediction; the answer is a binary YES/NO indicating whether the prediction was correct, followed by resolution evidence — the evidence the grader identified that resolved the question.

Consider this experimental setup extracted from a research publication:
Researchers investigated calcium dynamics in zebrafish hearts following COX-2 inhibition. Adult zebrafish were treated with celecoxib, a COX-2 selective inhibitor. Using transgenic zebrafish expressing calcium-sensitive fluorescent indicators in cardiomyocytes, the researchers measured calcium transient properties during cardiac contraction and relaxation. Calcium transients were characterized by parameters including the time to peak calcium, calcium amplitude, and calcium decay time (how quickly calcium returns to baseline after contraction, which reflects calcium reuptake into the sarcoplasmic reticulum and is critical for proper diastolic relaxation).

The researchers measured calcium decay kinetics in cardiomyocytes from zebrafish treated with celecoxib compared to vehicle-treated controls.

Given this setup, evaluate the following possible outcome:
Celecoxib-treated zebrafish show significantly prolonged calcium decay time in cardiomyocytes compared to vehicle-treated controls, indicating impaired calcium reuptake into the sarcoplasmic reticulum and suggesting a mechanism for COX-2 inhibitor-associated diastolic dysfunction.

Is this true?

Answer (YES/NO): NO